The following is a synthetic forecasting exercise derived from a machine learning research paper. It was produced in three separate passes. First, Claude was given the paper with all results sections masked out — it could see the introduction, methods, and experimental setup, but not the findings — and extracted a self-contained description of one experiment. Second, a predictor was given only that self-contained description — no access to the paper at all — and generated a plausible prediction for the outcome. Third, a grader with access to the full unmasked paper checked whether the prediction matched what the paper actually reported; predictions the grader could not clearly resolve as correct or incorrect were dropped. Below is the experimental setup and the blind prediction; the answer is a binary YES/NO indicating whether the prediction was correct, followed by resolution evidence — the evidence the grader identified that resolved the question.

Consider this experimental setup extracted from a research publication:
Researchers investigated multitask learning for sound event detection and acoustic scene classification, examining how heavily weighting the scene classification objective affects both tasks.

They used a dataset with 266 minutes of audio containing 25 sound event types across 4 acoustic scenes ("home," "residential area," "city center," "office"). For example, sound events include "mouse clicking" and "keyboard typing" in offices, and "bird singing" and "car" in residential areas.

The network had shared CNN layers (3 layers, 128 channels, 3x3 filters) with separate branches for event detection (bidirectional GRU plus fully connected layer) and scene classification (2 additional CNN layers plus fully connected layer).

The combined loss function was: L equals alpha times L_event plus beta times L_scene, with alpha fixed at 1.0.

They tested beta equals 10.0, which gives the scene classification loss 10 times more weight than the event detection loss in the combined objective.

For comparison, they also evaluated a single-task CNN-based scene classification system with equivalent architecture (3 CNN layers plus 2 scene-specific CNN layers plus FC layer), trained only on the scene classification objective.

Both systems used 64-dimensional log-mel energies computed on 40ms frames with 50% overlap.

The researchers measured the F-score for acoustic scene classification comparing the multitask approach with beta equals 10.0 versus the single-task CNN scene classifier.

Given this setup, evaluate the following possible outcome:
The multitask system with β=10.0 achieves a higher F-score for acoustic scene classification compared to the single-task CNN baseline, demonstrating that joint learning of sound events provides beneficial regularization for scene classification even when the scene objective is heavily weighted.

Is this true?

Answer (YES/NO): YES